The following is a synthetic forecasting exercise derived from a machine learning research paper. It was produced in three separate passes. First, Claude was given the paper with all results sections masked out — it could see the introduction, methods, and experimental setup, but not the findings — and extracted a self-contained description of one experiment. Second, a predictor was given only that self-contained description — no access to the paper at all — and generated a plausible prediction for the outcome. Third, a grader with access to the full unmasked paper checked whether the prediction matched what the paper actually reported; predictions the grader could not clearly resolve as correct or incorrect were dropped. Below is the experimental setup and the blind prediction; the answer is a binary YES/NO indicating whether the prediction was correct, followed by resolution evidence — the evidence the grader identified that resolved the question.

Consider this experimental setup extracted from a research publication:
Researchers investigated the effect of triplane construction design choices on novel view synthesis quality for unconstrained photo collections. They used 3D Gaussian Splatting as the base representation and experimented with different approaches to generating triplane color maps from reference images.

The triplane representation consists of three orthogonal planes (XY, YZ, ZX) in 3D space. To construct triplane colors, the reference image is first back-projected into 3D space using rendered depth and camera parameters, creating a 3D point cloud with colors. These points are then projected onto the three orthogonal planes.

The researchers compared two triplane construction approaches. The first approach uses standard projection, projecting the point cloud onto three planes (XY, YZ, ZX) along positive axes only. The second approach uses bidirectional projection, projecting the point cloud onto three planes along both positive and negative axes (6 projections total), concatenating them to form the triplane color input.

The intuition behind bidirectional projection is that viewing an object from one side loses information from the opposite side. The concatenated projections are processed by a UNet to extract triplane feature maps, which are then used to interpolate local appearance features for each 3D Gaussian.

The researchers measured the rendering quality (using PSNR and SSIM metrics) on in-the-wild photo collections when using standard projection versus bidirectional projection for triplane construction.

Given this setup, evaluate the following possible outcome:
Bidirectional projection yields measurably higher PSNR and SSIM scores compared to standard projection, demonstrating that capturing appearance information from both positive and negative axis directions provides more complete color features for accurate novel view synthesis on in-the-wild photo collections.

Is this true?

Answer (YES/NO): YES